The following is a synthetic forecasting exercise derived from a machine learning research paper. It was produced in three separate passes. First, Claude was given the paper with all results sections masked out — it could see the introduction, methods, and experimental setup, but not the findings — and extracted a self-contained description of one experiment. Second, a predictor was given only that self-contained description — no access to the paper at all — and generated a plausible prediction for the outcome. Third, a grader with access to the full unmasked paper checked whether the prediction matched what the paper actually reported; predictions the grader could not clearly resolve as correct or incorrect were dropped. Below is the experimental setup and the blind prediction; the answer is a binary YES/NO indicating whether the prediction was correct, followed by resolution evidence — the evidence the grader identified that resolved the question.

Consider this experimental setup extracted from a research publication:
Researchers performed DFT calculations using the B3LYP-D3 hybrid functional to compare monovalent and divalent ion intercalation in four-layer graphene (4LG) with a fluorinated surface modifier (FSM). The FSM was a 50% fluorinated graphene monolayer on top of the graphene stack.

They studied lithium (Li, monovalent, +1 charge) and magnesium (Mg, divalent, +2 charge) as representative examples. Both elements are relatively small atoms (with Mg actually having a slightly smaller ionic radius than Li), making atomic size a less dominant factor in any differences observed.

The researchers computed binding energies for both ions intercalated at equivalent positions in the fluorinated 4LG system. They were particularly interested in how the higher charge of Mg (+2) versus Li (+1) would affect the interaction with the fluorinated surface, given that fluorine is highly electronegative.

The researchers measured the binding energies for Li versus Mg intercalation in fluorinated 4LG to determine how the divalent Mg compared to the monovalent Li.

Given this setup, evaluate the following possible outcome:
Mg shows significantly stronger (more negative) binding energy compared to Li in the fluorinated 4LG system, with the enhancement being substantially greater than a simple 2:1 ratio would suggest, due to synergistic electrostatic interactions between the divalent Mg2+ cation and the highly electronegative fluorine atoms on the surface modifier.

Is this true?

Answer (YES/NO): NO